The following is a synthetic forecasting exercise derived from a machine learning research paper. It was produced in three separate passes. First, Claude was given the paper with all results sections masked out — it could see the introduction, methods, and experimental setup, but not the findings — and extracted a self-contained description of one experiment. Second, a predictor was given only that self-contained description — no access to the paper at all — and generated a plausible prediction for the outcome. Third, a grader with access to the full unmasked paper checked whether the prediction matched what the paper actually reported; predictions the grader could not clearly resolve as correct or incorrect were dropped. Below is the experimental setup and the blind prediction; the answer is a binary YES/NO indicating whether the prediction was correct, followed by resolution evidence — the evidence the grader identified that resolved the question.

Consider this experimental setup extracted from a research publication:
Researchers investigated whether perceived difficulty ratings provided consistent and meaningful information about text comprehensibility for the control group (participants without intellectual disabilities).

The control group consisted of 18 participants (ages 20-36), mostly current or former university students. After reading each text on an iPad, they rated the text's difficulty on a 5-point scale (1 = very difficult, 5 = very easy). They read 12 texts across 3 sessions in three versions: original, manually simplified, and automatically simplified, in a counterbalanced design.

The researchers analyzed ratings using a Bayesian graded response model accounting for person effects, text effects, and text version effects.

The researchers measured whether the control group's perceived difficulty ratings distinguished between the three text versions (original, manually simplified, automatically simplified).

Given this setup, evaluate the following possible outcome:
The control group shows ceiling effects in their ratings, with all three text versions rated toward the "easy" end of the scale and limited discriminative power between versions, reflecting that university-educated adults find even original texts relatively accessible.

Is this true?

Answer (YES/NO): NO